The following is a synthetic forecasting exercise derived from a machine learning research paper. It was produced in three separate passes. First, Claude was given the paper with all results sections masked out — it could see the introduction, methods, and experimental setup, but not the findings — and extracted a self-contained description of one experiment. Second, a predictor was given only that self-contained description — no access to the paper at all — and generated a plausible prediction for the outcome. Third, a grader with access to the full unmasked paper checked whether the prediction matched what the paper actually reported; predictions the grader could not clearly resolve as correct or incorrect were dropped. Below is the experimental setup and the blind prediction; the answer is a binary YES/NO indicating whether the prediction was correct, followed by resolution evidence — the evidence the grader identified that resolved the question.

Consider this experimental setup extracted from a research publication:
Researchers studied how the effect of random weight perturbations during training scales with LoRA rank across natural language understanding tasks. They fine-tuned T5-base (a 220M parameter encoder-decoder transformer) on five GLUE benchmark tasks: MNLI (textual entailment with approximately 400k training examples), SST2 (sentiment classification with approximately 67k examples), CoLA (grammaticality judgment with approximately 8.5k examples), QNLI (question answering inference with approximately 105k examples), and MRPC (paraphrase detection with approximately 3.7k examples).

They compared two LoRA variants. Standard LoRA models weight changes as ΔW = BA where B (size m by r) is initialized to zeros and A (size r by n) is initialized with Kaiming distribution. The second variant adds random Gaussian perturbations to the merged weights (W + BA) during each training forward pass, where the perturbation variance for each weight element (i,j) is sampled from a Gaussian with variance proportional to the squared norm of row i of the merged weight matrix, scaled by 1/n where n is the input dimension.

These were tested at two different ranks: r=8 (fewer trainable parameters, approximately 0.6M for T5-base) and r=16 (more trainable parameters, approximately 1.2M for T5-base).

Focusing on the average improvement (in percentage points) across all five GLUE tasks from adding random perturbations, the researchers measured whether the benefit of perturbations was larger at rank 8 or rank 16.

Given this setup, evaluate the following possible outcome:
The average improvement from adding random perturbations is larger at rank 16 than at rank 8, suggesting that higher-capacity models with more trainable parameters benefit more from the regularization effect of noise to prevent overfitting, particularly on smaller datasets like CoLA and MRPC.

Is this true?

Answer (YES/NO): YES